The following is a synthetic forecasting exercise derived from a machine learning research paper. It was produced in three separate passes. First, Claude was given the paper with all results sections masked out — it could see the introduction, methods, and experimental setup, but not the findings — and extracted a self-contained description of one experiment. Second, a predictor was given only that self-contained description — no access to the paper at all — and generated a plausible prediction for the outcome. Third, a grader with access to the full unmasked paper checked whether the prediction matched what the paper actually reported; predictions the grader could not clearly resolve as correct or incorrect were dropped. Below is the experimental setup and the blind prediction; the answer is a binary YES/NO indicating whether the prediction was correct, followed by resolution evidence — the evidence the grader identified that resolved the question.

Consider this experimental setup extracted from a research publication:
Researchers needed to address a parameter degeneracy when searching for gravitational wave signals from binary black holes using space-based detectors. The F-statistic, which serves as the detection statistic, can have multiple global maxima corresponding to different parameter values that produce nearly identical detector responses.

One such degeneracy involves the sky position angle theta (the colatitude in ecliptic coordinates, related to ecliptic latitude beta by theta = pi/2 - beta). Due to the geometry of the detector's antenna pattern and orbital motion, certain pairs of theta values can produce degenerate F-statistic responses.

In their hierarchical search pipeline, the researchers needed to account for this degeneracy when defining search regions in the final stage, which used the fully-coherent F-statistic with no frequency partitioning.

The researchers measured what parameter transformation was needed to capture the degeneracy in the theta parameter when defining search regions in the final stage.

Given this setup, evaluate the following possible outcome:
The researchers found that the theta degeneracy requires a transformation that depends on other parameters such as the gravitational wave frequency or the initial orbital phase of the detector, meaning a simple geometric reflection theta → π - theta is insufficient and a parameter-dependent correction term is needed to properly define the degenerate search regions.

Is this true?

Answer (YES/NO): NO